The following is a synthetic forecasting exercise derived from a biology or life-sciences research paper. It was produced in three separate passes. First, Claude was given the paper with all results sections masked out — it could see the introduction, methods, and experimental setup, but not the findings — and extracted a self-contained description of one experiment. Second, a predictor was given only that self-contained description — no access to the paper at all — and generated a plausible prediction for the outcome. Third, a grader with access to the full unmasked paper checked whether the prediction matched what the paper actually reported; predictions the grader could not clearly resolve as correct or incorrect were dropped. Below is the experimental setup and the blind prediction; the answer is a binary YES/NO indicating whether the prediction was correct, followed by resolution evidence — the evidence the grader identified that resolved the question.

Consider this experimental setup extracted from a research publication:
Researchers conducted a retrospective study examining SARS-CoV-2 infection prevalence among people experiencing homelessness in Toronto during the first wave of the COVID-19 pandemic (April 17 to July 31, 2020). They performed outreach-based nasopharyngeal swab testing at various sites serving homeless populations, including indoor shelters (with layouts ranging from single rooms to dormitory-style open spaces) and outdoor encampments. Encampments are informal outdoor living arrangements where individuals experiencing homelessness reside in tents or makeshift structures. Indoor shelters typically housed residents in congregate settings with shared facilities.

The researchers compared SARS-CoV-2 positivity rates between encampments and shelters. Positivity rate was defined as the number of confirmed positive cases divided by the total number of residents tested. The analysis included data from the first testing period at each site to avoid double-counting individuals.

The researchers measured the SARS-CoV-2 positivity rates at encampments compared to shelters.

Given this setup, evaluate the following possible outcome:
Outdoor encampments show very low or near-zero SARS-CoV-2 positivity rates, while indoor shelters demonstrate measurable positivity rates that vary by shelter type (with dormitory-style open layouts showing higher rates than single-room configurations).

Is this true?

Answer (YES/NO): NO